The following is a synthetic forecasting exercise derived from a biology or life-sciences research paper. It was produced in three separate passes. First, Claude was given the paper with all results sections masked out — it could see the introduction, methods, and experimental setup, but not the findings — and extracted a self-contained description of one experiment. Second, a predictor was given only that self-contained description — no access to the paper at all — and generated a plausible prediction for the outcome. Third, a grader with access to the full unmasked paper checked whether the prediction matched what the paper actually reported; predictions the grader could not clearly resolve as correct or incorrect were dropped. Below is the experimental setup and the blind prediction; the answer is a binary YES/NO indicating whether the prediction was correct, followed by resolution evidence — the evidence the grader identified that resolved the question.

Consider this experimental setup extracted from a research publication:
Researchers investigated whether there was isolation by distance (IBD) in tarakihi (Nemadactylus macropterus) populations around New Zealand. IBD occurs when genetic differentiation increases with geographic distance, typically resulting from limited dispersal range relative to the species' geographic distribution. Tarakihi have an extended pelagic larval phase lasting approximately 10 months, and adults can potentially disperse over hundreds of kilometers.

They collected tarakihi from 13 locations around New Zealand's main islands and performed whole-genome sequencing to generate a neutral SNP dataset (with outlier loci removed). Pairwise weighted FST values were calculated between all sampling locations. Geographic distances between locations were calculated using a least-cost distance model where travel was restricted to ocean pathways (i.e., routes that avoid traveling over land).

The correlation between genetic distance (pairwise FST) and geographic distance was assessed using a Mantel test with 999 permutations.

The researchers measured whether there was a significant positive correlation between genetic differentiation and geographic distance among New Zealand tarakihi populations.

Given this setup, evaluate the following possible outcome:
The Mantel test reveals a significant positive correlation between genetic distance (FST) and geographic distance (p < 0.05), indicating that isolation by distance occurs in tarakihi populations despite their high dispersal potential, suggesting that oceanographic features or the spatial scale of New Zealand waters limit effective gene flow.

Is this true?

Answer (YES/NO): NO